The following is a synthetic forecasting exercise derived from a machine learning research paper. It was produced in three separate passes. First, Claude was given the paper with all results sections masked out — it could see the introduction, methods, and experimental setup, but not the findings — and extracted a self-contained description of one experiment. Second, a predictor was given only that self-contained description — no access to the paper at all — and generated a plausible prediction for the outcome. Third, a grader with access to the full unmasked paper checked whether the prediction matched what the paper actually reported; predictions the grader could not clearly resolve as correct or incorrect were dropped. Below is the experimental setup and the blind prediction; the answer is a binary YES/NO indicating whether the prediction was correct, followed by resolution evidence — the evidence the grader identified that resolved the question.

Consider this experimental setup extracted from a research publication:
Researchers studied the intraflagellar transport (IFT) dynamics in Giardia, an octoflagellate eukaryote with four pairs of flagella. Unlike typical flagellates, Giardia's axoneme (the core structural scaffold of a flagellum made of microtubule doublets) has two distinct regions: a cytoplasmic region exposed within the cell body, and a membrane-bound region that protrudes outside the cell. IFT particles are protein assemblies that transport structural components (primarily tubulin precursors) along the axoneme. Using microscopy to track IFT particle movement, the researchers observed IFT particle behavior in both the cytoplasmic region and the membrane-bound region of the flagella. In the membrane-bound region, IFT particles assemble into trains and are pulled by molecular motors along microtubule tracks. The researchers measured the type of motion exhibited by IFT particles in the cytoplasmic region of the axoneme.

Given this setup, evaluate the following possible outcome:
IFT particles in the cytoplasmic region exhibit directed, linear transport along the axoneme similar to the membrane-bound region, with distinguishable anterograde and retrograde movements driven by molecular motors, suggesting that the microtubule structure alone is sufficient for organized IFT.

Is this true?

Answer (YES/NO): NO